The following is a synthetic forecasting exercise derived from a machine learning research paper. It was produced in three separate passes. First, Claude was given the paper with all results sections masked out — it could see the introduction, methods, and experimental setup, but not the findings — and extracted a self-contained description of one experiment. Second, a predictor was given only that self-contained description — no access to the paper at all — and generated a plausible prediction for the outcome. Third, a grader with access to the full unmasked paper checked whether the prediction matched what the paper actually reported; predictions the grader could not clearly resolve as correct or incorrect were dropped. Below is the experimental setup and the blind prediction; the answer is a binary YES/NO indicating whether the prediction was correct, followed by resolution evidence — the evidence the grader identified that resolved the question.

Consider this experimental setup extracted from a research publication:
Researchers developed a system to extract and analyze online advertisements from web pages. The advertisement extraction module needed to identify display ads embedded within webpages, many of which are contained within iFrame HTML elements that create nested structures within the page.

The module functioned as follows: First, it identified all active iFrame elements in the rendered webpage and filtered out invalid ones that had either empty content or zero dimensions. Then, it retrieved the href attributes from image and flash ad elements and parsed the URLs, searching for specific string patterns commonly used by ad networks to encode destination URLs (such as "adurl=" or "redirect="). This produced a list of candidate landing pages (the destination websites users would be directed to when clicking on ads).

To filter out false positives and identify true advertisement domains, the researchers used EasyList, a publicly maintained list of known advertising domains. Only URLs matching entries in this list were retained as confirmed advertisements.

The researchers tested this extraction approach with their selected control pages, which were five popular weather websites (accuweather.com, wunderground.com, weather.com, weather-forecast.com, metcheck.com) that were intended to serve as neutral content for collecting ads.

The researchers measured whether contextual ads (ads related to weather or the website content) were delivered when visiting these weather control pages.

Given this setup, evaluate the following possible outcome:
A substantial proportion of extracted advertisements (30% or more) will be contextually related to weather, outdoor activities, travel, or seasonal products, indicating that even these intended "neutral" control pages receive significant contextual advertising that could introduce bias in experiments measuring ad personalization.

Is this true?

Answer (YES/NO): NO